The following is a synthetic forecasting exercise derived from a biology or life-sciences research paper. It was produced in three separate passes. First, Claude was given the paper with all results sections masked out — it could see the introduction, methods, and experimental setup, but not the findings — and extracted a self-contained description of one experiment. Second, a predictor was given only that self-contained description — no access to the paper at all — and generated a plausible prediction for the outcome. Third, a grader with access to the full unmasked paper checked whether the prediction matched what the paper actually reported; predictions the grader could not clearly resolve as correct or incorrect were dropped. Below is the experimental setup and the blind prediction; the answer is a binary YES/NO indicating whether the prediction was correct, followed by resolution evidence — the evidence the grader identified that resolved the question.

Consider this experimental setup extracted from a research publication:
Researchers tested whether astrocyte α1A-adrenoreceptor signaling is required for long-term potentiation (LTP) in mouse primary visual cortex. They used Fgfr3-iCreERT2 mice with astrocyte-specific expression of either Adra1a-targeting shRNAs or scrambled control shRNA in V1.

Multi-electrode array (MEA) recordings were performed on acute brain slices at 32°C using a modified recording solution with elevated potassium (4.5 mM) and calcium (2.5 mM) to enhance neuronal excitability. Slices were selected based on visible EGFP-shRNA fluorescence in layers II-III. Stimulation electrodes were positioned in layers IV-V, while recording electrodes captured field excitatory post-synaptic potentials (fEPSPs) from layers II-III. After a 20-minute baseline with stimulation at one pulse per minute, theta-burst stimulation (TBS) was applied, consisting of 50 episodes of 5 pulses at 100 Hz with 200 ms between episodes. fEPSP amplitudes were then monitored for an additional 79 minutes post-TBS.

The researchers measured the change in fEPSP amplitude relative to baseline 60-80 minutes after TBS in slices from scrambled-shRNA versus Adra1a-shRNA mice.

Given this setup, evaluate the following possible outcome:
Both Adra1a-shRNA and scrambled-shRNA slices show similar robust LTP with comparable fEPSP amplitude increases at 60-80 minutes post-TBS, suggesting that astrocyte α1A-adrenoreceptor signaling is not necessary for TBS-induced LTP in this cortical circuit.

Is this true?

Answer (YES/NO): NO